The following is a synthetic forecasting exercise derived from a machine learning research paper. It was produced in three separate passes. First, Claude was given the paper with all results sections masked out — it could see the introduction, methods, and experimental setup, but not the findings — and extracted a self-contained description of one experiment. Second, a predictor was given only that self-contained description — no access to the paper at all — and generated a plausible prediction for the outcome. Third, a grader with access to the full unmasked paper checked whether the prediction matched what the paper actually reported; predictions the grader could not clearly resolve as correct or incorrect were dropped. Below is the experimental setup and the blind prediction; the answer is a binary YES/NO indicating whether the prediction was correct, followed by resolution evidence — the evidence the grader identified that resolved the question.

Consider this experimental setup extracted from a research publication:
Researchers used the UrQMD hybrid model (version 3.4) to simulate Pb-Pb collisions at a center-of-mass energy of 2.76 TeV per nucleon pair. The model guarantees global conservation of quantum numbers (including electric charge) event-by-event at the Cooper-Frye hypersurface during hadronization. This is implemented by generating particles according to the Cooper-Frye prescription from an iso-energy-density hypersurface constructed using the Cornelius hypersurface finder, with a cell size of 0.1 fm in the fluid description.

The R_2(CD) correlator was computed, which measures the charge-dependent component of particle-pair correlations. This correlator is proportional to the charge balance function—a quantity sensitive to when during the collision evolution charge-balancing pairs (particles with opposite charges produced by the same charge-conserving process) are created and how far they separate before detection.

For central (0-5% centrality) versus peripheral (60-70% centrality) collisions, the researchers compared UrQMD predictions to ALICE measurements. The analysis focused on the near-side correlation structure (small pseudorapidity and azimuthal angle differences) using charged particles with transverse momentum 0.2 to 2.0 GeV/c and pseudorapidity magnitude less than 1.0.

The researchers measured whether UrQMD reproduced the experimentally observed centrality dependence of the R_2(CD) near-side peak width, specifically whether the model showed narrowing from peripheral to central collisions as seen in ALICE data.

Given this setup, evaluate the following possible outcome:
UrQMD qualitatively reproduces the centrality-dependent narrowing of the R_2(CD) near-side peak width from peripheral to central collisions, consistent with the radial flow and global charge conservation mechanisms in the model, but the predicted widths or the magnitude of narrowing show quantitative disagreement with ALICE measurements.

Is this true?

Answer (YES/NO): NO